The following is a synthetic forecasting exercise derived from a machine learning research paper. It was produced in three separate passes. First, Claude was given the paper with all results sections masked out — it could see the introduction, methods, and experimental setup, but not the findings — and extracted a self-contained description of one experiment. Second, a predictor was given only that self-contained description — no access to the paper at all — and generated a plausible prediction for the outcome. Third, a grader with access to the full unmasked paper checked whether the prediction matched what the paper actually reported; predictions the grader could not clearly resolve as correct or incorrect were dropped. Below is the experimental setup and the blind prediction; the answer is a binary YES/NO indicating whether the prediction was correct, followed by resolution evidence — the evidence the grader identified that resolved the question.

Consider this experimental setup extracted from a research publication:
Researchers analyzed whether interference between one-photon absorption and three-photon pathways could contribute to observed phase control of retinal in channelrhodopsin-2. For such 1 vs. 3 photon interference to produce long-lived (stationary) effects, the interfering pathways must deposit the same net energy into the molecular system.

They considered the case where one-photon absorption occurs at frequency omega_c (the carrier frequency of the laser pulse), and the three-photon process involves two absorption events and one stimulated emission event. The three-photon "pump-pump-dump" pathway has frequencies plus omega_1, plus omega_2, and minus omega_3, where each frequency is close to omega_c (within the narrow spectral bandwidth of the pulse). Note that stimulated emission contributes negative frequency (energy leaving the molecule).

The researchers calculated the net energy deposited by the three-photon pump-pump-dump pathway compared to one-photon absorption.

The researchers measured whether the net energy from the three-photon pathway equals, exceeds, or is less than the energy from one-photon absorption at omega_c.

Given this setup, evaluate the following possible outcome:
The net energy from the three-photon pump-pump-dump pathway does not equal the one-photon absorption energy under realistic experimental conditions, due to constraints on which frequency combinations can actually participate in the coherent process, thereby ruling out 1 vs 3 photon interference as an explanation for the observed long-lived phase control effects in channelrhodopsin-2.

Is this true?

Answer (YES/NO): NO